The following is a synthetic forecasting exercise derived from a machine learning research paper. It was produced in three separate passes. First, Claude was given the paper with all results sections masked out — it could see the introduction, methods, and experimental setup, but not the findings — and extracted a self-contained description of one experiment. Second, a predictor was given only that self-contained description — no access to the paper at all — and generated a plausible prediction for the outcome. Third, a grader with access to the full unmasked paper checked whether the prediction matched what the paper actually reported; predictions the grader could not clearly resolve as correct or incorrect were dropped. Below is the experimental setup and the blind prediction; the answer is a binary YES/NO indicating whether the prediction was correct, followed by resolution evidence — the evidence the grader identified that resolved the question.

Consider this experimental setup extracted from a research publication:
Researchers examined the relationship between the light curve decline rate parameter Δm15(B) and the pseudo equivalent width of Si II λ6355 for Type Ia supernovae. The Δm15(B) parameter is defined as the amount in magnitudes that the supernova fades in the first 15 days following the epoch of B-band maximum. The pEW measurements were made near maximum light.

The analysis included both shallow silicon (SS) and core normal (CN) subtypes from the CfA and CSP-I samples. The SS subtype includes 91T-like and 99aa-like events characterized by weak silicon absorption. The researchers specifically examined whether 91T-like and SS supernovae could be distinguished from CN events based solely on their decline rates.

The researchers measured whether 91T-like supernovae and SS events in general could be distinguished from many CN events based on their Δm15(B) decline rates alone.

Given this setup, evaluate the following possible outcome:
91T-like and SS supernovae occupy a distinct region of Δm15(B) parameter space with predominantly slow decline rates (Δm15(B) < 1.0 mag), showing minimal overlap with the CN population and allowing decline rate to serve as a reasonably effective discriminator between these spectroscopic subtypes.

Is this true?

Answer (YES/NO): NO